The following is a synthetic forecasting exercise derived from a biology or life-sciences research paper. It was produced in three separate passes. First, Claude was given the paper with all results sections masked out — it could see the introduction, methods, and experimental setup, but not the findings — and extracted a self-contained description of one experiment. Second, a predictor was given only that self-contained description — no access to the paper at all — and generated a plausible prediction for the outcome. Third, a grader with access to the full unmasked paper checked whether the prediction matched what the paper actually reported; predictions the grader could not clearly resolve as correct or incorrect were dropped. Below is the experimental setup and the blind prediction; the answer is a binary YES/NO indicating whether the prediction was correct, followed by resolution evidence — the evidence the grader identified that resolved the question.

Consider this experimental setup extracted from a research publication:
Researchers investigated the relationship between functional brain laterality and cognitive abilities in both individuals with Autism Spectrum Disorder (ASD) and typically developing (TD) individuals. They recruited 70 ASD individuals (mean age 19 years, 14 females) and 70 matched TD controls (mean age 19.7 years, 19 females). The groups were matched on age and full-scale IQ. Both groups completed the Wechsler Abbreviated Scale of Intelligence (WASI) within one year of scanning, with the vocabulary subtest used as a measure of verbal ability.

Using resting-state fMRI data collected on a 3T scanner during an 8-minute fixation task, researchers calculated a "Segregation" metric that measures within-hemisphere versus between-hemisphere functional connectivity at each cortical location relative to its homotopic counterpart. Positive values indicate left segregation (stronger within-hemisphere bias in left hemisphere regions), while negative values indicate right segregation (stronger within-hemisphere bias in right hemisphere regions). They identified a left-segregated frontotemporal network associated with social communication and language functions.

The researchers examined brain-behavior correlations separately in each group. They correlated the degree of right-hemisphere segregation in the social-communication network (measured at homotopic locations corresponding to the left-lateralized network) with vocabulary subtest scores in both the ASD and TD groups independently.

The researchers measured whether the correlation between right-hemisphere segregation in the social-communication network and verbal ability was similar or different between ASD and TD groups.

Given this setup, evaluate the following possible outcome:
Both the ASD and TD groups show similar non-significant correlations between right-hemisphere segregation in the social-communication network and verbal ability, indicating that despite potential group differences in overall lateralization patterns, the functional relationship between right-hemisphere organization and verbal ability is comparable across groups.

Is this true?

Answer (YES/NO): NO